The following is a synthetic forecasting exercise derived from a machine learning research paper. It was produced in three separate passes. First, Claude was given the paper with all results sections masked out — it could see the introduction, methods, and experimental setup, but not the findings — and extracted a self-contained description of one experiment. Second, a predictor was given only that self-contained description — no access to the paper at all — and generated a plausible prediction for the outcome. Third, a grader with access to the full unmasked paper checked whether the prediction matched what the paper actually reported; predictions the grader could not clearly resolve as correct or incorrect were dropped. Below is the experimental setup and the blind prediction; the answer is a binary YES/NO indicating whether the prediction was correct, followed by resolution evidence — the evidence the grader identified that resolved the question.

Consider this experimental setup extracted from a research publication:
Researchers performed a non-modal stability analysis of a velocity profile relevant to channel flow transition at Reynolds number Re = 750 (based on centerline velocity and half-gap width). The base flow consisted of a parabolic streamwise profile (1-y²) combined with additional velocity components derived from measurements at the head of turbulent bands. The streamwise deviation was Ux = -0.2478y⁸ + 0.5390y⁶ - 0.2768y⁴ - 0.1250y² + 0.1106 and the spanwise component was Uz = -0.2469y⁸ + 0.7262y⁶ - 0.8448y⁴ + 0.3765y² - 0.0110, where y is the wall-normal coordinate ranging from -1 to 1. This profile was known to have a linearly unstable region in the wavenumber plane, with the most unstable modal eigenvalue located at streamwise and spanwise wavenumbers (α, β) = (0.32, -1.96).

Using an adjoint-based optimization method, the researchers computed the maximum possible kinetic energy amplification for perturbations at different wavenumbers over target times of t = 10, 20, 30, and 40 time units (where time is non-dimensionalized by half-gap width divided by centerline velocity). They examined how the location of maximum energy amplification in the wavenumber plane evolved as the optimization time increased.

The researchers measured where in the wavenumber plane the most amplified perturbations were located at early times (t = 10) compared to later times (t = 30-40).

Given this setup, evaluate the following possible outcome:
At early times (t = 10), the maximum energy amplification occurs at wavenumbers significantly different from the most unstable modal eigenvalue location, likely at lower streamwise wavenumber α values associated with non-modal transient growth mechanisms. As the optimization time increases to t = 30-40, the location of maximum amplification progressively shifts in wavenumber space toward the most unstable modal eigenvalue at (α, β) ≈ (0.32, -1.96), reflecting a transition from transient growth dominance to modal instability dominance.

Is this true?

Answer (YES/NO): YES